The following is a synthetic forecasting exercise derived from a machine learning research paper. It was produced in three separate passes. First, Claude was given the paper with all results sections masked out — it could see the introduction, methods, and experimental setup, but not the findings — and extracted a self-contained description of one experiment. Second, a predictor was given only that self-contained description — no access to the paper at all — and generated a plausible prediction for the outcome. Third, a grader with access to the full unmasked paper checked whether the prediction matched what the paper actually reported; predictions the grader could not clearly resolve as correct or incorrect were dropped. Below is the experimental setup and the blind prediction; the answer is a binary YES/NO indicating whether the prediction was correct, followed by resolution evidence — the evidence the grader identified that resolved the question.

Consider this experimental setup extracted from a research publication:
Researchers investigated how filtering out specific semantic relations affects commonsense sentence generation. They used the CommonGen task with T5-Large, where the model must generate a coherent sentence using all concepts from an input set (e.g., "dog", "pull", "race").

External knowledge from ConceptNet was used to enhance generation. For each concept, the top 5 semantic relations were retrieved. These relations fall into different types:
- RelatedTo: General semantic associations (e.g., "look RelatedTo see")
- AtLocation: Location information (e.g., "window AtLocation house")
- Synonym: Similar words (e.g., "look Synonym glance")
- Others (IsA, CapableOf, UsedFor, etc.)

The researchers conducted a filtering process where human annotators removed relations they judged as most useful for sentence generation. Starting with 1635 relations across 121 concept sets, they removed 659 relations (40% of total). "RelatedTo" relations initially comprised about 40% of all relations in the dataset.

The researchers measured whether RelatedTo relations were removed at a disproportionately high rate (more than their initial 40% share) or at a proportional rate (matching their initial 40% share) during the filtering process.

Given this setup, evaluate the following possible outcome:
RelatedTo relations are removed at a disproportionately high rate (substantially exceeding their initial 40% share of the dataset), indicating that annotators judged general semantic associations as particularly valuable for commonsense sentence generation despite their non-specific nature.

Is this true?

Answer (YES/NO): YES